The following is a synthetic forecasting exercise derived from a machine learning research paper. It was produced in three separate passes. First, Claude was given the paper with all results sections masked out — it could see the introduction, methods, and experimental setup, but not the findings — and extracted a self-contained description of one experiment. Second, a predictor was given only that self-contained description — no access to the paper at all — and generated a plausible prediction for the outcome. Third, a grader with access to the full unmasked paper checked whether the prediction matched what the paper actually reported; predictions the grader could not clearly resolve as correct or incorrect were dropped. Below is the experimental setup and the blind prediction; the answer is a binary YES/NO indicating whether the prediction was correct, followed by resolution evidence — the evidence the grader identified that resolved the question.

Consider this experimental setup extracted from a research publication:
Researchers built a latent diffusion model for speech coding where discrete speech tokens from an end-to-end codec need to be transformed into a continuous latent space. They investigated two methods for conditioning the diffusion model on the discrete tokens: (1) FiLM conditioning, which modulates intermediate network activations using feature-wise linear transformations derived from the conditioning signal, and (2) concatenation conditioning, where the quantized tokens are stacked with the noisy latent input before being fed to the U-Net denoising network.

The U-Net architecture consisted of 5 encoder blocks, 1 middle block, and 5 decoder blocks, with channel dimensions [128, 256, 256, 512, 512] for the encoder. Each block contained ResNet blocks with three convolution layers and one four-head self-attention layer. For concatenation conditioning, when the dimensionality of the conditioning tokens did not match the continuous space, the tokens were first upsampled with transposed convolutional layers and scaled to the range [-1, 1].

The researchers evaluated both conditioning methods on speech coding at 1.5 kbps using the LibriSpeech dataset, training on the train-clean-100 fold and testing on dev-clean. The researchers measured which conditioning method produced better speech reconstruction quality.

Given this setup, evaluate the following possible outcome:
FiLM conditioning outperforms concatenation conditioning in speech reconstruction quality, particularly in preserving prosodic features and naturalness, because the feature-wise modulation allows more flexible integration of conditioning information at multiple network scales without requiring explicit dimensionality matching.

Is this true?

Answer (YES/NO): NO